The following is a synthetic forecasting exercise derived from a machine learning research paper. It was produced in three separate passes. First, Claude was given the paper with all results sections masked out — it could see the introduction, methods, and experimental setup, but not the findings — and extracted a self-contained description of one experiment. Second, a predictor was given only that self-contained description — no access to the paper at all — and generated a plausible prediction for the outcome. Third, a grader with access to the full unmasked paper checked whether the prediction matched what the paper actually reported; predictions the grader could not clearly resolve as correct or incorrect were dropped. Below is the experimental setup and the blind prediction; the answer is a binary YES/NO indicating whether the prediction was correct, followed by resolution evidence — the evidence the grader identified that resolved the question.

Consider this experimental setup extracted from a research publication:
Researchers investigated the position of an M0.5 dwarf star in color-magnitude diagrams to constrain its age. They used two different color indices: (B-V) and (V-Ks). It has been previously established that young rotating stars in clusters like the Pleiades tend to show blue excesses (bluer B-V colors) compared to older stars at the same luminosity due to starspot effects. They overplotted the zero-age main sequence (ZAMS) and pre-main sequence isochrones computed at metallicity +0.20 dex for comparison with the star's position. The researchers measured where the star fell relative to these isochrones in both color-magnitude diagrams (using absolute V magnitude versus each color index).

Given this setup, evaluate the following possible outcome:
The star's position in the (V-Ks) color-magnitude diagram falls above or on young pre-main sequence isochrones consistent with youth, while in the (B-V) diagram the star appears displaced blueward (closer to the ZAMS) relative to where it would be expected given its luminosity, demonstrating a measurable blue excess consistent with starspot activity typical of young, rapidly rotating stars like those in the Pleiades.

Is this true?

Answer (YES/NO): NO